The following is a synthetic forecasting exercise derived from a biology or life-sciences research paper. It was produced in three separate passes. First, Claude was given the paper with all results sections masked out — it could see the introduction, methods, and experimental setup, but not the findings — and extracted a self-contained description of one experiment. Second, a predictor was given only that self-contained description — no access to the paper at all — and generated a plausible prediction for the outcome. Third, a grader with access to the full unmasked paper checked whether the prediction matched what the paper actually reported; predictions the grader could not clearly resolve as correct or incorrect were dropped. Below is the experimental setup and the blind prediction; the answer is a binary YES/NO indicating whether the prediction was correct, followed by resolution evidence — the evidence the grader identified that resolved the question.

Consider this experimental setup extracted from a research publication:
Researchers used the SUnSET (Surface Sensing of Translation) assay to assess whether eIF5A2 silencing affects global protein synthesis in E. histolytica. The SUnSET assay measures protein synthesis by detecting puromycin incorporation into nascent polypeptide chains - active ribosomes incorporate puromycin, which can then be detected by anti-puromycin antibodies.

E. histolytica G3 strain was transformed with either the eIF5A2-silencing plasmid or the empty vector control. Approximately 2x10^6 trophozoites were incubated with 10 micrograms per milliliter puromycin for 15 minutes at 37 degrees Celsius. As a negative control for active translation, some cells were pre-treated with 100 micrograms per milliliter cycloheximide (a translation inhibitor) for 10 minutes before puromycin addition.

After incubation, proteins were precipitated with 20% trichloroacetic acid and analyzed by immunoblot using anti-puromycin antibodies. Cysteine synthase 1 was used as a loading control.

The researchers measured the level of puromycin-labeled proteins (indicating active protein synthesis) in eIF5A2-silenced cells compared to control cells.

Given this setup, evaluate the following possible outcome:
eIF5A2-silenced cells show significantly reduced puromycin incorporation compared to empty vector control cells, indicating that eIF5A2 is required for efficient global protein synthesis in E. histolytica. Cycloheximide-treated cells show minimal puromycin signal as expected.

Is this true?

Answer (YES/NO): YES